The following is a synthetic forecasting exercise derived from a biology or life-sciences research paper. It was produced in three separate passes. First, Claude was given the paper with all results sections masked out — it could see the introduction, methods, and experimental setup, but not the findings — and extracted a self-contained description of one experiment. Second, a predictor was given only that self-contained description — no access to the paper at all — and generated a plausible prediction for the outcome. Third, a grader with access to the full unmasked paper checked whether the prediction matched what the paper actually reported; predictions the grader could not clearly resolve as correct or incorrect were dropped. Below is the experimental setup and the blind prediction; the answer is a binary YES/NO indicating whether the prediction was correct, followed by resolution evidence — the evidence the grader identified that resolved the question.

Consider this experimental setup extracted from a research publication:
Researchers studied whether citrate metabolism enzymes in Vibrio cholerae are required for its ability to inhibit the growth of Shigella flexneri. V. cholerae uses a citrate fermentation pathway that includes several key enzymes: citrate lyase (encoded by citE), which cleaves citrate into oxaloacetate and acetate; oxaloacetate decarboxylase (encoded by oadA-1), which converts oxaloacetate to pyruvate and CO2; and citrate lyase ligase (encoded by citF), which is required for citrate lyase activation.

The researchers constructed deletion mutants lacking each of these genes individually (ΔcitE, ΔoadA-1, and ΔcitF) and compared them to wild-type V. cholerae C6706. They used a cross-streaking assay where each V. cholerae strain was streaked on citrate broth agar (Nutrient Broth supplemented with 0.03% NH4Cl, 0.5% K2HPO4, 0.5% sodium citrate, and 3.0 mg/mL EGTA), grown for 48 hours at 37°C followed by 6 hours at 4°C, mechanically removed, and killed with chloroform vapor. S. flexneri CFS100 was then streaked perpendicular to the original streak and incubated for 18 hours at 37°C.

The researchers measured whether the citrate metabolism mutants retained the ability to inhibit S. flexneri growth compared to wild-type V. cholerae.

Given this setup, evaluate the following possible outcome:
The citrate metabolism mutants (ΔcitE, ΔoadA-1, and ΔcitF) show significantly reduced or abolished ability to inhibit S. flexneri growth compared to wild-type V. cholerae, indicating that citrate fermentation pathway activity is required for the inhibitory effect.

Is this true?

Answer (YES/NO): YES